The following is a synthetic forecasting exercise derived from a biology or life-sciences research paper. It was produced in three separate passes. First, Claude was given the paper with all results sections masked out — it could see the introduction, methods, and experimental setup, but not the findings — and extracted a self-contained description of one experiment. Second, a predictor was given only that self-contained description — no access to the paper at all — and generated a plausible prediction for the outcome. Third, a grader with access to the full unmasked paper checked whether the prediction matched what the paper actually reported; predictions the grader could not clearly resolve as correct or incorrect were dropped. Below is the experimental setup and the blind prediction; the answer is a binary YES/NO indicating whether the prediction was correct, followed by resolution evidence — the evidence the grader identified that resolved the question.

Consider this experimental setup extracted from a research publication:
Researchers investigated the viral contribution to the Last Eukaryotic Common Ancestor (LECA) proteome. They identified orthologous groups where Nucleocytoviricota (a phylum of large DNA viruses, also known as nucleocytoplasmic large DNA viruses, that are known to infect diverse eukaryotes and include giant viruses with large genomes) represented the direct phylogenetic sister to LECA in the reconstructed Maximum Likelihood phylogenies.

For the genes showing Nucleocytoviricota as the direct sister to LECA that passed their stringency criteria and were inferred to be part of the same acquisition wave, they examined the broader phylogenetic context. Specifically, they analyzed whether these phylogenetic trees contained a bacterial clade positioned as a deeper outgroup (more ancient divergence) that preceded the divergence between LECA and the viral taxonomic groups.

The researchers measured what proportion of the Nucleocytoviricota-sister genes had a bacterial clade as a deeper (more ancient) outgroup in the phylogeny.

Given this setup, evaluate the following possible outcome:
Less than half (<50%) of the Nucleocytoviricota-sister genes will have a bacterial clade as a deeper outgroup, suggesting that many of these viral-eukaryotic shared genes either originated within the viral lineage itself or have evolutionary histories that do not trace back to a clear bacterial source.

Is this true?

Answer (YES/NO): YES